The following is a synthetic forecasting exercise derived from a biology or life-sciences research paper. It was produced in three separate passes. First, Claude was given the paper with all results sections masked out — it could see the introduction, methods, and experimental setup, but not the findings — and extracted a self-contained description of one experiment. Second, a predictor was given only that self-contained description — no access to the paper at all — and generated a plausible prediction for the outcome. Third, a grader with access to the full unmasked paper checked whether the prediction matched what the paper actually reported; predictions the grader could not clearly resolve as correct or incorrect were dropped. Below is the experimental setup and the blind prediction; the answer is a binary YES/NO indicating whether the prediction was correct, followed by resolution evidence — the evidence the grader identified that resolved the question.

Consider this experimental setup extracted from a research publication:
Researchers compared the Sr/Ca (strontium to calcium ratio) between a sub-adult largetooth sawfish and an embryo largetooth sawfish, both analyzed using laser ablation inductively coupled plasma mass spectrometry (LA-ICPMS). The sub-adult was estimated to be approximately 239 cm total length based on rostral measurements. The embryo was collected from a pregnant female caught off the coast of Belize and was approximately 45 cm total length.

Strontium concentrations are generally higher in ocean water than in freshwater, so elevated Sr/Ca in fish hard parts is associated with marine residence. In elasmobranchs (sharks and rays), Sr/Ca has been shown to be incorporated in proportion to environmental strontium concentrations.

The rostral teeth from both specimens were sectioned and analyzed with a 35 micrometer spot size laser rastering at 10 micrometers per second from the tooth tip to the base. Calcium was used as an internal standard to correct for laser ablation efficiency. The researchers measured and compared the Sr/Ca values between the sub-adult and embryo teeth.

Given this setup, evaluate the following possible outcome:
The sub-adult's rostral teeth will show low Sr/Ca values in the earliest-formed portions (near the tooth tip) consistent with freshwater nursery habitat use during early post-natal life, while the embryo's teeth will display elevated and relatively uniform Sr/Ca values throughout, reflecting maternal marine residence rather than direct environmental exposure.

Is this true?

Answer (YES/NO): NO